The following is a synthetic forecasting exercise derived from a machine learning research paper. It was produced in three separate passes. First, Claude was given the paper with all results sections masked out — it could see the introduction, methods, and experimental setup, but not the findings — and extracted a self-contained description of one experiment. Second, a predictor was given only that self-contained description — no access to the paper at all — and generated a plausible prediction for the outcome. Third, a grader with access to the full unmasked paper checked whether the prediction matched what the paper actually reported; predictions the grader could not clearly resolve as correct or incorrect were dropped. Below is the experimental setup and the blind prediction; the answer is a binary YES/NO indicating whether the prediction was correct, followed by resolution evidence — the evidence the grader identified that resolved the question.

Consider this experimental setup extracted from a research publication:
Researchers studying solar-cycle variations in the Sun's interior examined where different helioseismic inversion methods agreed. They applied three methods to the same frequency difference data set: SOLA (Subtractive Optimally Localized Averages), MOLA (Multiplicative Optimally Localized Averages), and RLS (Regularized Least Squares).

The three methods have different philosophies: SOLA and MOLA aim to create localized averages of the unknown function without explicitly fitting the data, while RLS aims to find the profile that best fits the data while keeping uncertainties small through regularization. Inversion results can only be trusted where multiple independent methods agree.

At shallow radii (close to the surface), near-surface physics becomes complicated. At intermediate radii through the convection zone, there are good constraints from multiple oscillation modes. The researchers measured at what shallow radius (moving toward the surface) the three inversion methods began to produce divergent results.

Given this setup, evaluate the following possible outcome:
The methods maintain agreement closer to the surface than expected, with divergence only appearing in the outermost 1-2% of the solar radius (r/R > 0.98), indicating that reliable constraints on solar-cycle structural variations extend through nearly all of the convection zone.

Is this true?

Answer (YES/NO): NO